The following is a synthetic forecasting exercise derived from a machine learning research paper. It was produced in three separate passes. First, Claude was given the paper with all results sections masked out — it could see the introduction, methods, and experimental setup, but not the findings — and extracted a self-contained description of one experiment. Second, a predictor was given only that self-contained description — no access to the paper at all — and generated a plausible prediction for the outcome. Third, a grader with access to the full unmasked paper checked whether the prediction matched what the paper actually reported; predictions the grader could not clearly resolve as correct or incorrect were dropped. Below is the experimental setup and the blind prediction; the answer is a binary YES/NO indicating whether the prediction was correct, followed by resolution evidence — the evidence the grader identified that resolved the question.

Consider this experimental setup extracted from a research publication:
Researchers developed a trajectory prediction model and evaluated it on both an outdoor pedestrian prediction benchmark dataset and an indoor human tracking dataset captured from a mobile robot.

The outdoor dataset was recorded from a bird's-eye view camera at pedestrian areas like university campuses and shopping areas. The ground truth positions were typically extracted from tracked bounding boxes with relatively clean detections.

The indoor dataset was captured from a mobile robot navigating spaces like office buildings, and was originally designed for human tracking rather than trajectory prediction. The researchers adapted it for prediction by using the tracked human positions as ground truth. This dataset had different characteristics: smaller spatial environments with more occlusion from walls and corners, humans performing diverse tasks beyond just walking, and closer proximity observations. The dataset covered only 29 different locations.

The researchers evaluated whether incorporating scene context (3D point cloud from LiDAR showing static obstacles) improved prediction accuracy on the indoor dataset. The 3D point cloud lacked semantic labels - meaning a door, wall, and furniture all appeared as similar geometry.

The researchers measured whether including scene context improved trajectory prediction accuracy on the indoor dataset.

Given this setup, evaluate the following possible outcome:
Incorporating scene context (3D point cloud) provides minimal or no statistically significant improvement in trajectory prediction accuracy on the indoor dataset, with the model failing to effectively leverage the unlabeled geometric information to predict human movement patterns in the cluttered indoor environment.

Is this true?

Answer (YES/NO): YES